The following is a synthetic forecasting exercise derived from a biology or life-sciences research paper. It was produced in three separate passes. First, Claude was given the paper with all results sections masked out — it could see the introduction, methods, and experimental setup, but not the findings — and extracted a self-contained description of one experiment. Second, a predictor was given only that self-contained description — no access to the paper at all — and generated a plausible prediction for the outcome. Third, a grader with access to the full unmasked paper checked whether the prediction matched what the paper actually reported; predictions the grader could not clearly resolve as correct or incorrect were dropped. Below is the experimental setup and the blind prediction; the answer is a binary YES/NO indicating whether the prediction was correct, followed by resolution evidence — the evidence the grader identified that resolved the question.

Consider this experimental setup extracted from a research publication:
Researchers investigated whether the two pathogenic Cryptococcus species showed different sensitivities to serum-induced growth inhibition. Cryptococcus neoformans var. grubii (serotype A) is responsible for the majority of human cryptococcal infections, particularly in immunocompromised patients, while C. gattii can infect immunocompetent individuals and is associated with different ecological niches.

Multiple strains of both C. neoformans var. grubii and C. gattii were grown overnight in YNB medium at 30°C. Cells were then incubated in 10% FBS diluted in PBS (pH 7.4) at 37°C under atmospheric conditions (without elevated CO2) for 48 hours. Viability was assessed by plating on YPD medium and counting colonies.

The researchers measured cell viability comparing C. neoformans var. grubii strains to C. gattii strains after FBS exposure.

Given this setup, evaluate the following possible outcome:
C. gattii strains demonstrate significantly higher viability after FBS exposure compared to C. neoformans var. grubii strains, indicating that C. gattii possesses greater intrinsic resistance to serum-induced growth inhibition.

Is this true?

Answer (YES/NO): YES